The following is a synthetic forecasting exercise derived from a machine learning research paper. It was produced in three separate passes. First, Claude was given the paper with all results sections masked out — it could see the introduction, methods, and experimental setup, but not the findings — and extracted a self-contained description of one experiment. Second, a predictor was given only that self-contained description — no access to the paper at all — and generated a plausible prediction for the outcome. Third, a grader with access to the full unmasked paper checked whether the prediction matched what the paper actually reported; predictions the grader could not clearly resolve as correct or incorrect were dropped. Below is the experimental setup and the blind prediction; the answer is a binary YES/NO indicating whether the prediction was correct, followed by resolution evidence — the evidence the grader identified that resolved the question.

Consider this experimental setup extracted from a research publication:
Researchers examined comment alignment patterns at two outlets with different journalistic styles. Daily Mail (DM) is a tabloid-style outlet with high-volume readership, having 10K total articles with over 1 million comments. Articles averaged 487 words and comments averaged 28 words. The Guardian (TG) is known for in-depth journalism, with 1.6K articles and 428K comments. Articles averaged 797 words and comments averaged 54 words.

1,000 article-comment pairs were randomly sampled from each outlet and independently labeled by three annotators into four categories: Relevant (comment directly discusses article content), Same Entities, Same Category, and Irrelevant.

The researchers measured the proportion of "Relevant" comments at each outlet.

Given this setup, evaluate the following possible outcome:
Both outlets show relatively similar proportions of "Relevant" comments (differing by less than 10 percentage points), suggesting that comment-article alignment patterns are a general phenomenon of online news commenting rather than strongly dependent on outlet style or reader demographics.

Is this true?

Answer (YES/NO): NO